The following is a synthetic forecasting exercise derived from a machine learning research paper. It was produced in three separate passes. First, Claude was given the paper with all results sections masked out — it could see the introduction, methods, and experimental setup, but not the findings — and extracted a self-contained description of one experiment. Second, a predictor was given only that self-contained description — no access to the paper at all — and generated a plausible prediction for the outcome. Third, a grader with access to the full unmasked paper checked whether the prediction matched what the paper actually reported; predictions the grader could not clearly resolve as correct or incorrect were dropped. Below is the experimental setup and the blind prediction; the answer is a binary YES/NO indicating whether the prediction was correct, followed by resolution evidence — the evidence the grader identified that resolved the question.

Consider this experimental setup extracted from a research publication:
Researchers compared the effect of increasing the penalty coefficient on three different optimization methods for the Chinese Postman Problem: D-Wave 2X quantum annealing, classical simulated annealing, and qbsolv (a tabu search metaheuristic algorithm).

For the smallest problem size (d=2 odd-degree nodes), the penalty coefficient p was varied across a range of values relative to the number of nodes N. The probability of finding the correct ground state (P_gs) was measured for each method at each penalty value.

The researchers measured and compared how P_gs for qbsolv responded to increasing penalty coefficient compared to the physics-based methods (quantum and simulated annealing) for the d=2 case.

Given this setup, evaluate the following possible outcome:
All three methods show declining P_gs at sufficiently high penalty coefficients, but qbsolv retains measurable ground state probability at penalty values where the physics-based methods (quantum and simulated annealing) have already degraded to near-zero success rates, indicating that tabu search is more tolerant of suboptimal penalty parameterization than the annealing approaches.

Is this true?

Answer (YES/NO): NO